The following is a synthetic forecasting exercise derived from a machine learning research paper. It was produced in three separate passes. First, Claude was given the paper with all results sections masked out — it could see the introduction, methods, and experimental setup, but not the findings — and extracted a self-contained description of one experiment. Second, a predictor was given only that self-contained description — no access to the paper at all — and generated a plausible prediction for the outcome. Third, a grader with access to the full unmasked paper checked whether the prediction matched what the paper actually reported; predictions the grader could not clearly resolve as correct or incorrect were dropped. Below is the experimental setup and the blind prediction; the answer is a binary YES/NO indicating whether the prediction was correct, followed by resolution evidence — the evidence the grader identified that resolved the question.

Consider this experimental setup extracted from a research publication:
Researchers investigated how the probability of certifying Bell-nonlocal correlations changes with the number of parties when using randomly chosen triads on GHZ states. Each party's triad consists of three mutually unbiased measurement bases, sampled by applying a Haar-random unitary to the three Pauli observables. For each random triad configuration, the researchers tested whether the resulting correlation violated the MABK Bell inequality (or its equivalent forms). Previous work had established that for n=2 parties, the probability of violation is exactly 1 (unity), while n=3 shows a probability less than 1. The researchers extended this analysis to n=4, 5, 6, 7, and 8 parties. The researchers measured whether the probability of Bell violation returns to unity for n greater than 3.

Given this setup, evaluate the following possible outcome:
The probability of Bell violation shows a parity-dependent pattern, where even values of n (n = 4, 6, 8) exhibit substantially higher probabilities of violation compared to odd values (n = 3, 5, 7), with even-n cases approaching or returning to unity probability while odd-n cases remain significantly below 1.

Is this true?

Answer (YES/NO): NO